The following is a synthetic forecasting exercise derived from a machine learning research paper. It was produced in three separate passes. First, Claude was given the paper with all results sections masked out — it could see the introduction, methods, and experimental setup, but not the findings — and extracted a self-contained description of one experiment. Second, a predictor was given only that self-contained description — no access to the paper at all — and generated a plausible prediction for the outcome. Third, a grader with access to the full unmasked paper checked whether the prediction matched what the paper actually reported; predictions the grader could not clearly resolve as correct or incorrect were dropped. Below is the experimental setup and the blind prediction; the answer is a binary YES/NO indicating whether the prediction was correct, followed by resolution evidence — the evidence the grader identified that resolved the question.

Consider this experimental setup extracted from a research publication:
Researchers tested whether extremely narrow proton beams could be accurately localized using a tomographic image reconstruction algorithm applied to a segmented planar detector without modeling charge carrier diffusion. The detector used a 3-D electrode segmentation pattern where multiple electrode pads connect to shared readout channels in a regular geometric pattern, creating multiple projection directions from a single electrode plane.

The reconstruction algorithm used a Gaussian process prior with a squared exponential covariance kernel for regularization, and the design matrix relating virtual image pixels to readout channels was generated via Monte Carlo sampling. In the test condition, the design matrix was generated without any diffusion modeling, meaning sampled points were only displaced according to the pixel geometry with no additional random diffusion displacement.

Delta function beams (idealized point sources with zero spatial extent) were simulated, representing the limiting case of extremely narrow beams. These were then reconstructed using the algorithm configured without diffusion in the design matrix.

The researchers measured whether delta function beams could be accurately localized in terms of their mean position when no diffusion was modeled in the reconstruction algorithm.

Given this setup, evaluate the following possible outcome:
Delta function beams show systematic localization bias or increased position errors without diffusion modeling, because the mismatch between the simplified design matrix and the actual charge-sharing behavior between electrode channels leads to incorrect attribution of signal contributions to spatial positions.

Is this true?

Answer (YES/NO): YES